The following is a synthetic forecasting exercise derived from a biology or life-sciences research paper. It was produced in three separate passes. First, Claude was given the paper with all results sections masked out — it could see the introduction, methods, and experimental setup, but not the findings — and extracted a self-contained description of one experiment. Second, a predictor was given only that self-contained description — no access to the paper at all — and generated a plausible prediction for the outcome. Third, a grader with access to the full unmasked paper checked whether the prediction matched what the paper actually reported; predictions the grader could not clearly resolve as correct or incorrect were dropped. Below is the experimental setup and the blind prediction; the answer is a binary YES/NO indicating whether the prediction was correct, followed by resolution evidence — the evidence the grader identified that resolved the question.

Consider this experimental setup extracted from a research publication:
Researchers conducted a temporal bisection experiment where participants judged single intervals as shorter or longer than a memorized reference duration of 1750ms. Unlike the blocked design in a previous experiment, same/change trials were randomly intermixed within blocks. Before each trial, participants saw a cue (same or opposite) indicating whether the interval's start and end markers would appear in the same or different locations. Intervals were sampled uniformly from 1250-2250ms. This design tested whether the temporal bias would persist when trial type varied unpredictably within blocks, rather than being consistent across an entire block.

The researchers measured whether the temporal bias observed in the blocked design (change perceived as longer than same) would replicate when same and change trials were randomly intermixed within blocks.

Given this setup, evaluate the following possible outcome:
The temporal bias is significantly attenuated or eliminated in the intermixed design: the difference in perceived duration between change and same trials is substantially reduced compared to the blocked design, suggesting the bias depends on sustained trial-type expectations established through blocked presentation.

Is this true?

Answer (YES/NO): NO